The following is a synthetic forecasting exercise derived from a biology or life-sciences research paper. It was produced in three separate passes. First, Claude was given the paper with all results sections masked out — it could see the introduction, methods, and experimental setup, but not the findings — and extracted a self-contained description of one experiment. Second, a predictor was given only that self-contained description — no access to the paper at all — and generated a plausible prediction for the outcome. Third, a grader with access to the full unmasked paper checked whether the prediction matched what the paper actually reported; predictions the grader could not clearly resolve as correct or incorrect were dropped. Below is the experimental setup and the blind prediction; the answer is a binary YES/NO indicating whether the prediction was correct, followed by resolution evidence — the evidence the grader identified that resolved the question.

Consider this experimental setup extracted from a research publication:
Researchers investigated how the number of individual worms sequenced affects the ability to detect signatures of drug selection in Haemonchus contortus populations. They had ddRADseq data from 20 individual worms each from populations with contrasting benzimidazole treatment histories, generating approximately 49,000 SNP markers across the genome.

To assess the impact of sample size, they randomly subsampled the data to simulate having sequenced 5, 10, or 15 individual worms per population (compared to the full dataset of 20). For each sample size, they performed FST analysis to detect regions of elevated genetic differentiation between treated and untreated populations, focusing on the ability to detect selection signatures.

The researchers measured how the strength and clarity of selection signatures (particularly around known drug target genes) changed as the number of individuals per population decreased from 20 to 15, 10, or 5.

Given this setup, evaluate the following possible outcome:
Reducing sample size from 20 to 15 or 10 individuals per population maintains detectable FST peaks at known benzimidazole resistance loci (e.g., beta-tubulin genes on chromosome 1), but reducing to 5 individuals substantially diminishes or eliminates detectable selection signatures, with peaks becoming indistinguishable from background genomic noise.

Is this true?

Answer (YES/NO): NO